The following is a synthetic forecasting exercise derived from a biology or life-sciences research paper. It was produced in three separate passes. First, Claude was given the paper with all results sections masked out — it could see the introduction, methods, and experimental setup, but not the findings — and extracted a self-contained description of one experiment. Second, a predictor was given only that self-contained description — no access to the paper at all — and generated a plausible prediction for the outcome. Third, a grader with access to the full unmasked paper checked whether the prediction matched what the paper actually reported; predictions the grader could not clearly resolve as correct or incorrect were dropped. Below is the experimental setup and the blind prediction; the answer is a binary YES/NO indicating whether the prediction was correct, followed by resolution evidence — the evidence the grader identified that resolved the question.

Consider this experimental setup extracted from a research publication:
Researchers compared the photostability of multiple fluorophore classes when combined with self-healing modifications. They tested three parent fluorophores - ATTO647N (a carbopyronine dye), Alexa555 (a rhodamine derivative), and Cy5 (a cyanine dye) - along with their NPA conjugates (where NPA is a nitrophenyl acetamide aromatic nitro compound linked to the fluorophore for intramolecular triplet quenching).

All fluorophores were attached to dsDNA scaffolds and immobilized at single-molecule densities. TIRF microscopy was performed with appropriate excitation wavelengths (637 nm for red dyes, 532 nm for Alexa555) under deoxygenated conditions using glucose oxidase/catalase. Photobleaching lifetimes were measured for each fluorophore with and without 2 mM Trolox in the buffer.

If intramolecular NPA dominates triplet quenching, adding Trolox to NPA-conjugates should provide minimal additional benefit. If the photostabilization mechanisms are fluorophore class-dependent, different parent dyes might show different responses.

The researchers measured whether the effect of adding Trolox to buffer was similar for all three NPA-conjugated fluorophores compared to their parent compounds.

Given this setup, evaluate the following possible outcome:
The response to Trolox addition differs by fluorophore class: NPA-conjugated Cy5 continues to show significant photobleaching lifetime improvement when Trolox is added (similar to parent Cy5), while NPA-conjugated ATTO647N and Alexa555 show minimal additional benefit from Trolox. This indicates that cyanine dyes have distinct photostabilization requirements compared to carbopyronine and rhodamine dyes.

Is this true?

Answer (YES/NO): NO